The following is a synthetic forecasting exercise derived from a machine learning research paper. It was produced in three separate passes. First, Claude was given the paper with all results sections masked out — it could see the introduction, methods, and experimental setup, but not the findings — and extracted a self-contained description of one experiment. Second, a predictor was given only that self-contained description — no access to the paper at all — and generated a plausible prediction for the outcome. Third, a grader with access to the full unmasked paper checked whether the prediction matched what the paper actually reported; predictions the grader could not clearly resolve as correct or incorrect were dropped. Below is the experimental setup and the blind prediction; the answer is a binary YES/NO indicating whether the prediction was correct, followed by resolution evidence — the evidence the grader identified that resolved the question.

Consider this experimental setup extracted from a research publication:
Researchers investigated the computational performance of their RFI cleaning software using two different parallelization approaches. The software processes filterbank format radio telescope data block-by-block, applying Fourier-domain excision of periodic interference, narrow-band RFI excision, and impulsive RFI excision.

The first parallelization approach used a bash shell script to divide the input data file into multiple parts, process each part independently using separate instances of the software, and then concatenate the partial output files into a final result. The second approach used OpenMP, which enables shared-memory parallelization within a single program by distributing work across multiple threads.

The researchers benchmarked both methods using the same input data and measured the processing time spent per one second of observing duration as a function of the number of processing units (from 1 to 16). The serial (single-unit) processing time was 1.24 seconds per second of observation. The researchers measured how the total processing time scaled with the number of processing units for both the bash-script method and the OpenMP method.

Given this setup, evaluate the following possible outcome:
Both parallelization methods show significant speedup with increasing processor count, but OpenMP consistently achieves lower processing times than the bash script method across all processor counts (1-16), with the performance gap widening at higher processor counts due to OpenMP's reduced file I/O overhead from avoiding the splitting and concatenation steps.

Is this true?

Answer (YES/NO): NO